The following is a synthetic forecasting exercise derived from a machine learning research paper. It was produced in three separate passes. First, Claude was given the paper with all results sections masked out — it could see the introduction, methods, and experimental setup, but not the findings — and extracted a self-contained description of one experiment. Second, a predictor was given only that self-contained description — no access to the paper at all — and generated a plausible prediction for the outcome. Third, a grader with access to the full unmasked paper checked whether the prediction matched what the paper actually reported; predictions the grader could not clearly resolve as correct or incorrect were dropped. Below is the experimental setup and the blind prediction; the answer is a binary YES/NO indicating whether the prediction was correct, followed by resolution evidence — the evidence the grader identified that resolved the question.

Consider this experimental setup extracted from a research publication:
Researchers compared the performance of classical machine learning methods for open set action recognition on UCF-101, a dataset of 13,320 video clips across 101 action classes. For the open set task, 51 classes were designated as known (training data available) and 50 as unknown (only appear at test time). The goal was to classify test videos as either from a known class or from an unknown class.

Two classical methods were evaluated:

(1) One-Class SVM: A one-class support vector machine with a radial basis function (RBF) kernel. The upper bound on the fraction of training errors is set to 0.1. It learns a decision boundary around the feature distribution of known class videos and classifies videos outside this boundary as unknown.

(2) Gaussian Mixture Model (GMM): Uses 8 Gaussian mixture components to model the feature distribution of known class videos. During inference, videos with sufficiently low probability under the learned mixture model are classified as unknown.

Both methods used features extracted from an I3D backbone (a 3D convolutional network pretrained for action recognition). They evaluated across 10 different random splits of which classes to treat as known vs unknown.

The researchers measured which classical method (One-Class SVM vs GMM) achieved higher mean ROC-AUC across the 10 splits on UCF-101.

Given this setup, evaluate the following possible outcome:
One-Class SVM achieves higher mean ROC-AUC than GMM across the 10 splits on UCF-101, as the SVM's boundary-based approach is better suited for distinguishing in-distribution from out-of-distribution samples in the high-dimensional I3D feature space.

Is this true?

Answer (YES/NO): NO